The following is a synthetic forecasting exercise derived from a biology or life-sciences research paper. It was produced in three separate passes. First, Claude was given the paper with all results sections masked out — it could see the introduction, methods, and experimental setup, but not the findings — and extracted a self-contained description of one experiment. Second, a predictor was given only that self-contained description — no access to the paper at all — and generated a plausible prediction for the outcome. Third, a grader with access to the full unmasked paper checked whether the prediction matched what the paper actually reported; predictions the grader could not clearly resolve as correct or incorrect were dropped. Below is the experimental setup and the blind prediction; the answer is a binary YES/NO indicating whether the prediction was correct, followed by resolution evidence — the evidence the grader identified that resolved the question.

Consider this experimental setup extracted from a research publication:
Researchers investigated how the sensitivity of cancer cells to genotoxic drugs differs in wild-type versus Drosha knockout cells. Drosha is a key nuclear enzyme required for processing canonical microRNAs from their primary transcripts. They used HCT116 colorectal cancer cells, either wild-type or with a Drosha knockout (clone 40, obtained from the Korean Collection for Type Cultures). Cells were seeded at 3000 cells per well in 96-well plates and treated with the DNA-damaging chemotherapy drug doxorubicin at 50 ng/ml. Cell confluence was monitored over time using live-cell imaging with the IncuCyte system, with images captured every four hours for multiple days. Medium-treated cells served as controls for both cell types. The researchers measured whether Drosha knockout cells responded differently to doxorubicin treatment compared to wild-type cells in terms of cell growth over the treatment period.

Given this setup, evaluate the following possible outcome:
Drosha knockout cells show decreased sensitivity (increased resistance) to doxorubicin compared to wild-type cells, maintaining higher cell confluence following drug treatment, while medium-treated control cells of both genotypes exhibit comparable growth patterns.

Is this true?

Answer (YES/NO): NO